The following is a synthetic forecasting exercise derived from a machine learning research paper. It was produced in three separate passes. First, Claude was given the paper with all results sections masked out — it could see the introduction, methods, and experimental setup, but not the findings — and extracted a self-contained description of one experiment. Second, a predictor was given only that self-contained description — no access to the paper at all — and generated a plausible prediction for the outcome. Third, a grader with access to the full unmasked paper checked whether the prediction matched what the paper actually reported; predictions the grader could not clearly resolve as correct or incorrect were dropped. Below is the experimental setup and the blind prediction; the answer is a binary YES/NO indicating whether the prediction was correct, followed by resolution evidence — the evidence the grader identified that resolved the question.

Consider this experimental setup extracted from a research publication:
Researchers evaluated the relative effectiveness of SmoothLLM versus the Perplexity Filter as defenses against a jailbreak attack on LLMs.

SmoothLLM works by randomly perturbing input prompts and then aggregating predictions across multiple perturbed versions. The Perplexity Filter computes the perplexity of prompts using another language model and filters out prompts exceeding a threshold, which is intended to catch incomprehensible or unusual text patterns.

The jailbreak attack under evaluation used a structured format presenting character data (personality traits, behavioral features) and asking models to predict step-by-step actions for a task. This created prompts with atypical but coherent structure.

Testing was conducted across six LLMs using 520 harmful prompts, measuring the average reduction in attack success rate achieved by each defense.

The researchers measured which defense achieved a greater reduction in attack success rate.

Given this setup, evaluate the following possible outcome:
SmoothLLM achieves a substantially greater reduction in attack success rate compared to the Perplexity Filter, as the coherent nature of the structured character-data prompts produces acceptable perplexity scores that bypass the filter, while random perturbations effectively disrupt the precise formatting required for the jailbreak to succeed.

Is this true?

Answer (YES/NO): NO